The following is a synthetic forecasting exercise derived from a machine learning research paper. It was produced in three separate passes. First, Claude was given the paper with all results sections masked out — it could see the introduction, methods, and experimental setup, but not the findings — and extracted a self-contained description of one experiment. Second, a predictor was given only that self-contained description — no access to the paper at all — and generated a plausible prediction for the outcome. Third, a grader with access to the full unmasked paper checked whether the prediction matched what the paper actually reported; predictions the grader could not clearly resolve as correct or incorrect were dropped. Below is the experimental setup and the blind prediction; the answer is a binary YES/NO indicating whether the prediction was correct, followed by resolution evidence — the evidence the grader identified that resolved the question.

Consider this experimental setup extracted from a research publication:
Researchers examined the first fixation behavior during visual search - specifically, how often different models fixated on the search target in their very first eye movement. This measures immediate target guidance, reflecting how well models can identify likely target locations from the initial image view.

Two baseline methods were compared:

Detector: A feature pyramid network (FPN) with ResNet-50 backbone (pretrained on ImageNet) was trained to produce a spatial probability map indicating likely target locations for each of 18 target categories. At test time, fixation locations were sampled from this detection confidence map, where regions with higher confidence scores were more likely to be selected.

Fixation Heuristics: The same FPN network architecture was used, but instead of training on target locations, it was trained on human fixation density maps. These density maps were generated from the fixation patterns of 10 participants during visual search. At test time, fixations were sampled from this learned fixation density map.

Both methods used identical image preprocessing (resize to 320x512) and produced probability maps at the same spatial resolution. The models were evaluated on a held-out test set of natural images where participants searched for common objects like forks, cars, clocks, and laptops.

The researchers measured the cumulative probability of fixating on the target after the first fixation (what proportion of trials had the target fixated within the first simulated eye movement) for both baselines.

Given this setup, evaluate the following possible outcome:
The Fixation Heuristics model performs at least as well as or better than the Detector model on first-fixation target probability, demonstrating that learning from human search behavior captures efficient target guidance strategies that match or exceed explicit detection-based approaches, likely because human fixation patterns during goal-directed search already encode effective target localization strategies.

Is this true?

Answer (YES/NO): NO